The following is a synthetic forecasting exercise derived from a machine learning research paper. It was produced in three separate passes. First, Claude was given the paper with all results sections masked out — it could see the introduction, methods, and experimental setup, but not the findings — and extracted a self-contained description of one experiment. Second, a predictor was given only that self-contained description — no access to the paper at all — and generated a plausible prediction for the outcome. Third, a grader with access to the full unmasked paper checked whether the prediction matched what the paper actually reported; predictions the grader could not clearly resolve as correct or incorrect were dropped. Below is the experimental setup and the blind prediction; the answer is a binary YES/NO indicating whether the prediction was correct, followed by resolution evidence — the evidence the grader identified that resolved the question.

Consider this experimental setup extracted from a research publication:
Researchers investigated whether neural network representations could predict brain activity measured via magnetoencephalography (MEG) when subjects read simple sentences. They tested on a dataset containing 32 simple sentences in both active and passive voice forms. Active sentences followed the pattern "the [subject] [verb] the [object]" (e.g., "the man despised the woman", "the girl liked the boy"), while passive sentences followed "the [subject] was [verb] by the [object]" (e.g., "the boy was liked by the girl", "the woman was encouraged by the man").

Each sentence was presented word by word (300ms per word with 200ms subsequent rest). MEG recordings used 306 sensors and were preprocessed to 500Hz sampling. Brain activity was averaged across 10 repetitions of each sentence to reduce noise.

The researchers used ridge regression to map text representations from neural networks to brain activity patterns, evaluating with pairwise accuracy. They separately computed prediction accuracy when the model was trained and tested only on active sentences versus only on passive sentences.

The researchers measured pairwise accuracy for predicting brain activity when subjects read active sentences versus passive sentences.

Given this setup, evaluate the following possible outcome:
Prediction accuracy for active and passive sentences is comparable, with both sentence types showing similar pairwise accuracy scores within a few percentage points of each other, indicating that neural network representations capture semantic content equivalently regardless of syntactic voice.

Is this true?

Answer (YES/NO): NO